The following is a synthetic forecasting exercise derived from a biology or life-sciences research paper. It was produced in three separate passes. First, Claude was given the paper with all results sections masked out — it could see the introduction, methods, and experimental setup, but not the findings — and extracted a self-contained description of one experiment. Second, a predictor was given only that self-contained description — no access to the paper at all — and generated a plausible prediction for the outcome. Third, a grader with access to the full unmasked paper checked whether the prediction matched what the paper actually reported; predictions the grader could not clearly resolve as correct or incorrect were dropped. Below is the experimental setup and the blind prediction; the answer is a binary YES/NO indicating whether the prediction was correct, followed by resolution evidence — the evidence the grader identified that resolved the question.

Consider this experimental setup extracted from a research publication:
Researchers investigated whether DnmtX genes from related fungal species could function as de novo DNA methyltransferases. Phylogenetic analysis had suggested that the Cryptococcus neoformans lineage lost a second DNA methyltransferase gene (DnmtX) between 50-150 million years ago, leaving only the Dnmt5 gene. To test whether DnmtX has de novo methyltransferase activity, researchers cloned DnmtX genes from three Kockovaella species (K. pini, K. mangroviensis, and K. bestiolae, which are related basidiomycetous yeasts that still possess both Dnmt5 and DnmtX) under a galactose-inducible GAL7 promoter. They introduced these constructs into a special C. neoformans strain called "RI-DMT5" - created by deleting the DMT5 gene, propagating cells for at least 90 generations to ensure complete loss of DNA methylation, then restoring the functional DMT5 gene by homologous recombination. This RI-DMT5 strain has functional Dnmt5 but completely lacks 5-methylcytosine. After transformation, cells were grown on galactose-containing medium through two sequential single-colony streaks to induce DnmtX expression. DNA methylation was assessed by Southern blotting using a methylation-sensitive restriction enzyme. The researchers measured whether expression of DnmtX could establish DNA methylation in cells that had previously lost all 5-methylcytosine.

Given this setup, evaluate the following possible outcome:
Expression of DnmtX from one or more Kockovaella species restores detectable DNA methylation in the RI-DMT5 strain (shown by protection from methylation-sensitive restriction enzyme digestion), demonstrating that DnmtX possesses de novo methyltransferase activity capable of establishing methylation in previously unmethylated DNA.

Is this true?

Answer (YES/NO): YES